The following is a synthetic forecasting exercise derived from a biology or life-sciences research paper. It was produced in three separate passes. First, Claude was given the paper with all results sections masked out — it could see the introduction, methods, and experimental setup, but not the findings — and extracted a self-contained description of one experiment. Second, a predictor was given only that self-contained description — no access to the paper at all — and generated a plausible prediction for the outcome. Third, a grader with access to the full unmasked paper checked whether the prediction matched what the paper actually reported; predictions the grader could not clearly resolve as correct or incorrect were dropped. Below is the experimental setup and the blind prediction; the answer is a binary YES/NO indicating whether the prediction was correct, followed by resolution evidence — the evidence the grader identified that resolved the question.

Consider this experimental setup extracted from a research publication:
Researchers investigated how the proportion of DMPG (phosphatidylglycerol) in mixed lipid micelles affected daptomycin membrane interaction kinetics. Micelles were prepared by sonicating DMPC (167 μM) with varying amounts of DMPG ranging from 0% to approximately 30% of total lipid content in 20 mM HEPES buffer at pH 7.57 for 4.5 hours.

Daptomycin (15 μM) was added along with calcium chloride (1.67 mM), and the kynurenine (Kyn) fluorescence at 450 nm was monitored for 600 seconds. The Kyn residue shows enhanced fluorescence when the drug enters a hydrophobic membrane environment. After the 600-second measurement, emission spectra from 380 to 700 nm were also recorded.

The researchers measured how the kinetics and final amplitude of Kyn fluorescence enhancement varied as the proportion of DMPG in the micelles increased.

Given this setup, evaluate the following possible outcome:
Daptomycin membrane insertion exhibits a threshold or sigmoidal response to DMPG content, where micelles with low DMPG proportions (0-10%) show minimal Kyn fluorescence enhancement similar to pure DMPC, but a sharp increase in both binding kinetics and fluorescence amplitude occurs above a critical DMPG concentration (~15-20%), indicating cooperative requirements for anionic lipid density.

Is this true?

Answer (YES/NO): NO